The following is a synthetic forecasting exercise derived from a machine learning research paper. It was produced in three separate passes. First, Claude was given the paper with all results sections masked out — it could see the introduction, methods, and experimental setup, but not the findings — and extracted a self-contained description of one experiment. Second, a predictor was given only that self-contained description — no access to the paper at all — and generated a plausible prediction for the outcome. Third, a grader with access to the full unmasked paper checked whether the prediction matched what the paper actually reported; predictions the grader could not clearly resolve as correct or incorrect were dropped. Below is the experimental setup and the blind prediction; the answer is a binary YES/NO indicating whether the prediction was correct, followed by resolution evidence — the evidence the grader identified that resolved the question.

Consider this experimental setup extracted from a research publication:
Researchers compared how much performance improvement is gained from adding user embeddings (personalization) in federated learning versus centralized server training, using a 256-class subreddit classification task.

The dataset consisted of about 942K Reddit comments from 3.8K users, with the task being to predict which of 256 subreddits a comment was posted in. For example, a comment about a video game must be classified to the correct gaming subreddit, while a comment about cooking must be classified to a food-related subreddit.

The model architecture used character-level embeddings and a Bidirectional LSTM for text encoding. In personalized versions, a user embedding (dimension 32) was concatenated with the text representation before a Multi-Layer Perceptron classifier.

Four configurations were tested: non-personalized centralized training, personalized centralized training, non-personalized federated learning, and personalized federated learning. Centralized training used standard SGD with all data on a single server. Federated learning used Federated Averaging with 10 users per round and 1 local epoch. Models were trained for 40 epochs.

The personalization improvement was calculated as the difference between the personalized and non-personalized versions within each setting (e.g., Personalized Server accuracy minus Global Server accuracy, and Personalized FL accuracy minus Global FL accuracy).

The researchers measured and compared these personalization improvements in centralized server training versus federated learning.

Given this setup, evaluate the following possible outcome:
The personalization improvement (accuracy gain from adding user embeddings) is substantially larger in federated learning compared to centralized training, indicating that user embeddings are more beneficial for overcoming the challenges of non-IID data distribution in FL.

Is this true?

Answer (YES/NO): YES